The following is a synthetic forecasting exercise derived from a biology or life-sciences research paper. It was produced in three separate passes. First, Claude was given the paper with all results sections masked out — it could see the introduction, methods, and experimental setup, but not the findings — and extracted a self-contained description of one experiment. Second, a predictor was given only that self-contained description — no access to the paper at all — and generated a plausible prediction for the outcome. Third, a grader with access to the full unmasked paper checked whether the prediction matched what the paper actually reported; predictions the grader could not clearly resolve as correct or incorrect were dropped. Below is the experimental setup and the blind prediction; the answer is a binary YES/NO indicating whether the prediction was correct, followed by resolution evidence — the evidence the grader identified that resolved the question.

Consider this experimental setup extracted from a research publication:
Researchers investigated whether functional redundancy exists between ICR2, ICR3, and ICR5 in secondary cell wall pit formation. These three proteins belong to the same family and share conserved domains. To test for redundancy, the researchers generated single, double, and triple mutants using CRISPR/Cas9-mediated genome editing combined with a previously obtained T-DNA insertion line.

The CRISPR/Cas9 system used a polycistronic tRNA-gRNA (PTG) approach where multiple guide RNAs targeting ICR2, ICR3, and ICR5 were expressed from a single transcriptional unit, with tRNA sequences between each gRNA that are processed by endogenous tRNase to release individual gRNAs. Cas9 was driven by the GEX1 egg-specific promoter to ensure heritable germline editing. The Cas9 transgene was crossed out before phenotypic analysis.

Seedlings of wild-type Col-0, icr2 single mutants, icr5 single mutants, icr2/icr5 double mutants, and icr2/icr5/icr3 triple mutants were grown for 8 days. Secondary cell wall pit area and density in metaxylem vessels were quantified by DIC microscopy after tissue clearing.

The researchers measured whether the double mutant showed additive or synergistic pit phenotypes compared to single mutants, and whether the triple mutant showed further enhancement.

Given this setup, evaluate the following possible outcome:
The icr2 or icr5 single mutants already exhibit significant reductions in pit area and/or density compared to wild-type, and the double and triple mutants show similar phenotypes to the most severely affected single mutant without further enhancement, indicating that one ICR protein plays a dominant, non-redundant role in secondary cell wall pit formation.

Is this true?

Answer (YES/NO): NO